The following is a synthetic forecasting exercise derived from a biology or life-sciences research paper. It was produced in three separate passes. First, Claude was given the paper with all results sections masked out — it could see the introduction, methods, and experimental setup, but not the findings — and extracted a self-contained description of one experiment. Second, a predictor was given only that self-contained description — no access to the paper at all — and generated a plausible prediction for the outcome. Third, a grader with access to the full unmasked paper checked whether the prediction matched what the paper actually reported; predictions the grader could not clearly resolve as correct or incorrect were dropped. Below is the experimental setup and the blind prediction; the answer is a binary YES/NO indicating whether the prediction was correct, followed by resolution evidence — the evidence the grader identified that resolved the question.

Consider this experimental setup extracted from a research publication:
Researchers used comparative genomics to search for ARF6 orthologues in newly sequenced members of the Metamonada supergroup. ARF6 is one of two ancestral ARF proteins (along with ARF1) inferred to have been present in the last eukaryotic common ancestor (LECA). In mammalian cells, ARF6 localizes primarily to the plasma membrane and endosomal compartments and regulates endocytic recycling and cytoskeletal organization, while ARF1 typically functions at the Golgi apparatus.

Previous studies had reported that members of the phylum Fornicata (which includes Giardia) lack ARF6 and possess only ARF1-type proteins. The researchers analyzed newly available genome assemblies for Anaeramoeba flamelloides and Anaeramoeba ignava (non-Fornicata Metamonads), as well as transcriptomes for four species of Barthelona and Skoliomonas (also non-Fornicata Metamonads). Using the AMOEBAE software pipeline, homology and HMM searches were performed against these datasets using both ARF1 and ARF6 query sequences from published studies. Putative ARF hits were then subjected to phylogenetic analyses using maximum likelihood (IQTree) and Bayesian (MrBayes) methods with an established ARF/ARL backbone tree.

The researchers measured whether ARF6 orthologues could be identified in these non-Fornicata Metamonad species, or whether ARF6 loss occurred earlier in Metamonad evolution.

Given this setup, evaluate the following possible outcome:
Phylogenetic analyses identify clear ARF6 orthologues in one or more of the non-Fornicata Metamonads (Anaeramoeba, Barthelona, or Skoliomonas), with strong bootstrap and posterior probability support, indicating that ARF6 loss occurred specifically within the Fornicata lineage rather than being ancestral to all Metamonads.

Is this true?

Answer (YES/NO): YES